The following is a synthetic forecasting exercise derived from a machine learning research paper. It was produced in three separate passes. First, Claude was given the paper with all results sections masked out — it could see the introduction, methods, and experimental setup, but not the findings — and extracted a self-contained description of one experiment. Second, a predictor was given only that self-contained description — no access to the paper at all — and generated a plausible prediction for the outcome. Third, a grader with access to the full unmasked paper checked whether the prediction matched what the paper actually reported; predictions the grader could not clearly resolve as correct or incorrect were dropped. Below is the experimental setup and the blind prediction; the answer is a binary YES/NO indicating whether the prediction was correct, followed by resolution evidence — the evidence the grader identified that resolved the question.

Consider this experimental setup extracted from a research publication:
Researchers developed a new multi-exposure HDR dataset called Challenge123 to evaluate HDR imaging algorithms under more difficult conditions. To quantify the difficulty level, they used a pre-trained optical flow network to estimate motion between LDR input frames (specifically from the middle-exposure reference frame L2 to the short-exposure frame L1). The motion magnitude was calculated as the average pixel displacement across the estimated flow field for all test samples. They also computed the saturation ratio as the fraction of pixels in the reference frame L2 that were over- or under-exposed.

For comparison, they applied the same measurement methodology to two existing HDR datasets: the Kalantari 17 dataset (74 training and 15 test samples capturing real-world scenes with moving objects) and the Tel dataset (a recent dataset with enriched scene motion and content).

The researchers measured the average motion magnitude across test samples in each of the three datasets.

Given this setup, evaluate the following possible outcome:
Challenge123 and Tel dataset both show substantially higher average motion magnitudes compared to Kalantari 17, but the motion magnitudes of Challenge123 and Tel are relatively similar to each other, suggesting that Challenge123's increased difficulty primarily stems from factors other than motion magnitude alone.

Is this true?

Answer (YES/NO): NO